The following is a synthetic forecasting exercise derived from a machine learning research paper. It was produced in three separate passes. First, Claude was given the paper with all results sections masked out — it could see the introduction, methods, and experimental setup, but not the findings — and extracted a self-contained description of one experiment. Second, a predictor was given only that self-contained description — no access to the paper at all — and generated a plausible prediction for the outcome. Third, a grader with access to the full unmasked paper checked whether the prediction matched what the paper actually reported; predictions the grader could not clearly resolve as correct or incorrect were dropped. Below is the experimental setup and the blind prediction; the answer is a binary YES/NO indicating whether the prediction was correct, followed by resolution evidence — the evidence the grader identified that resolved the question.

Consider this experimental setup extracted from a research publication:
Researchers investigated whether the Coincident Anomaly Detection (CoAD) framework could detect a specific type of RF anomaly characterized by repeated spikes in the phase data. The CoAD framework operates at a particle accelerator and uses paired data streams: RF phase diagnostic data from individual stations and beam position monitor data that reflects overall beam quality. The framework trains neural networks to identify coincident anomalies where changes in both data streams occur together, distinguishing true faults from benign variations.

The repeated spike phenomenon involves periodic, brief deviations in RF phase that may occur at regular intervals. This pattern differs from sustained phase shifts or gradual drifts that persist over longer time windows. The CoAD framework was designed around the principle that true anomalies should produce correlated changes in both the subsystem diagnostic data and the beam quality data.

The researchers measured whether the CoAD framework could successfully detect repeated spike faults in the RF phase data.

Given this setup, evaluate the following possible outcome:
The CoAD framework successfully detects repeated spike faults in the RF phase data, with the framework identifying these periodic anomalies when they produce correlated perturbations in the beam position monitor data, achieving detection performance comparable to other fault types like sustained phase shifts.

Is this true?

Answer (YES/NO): NO